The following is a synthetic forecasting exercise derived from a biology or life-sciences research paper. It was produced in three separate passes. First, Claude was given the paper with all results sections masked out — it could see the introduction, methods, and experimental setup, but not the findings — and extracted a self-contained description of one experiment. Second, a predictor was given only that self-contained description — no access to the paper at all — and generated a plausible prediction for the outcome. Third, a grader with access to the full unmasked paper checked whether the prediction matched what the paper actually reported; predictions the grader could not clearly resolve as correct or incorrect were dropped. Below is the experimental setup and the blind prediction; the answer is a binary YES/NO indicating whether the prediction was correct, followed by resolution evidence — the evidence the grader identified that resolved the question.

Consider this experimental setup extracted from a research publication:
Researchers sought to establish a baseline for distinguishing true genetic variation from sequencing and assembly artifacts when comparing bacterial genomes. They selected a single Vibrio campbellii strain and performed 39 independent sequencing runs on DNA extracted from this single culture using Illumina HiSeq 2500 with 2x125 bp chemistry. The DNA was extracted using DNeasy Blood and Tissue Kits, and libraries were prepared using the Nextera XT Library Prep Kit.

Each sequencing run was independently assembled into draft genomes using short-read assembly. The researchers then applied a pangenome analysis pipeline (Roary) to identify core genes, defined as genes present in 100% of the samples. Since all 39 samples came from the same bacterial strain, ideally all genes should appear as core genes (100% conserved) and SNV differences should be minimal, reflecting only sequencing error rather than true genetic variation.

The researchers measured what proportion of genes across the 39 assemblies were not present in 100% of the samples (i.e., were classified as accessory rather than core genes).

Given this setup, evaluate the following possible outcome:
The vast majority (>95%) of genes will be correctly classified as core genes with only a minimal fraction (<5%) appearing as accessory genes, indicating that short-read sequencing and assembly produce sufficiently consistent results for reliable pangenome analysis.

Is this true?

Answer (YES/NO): NO